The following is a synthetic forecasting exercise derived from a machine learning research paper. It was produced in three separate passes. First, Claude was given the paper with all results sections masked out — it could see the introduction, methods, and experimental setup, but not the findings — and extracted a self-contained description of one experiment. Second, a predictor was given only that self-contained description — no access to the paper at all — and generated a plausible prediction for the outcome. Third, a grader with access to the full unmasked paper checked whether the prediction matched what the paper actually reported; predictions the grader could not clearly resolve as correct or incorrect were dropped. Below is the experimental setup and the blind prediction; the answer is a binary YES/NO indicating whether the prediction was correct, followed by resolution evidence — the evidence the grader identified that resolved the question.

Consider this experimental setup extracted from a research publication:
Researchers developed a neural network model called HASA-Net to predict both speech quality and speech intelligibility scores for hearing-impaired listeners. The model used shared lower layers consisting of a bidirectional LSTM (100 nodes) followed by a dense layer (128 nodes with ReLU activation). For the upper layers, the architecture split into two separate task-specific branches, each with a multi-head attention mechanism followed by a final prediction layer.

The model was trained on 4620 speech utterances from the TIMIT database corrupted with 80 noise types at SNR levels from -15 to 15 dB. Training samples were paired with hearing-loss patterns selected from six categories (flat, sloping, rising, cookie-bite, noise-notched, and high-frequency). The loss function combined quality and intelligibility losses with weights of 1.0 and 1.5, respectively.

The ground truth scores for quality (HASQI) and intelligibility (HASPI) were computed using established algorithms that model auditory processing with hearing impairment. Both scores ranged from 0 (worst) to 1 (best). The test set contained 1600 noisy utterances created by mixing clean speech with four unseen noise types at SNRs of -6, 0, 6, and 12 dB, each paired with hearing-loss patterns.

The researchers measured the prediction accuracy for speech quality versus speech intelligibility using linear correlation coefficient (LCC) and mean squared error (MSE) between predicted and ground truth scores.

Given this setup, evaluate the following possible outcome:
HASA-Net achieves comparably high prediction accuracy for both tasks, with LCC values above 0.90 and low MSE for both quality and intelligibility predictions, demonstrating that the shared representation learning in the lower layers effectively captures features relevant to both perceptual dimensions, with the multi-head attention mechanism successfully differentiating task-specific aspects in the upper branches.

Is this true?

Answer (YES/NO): NO